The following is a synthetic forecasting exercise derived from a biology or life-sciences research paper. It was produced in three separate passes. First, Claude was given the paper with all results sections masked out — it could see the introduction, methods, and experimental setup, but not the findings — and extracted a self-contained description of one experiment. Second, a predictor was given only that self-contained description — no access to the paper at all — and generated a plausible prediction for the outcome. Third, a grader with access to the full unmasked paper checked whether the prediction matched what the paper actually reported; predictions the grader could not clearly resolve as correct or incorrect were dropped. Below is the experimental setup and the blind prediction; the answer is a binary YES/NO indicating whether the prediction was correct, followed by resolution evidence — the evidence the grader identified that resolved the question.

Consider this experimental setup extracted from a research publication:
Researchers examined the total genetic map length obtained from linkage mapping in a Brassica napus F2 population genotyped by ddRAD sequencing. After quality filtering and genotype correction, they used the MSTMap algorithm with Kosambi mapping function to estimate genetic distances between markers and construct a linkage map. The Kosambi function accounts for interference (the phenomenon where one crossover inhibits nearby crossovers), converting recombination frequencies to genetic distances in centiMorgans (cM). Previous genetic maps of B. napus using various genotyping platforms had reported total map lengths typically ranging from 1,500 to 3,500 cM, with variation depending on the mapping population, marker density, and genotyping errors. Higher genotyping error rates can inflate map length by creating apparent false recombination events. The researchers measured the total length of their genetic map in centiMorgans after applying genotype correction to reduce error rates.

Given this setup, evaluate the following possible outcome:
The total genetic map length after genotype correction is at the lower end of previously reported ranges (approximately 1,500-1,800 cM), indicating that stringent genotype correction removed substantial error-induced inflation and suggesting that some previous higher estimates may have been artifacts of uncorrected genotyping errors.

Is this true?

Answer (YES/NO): NO